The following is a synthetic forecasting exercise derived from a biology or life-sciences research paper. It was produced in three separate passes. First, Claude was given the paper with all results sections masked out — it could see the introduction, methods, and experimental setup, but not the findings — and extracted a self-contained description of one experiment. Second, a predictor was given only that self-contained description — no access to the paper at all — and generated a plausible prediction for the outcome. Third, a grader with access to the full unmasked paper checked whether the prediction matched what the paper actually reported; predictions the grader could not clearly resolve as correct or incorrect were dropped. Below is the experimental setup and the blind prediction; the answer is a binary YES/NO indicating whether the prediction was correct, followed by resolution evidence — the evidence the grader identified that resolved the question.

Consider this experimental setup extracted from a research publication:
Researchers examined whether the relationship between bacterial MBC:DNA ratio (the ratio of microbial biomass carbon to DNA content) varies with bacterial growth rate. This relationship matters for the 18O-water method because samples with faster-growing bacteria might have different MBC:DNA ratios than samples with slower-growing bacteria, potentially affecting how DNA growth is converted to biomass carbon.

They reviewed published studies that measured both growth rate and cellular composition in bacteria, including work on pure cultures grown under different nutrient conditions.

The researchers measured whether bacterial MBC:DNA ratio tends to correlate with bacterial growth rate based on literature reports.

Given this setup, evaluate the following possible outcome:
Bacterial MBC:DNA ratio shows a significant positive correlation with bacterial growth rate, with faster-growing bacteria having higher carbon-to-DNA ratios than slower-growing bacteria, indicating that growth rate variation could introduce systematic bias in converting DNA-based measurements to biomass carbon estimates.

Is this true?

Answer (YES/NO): NO